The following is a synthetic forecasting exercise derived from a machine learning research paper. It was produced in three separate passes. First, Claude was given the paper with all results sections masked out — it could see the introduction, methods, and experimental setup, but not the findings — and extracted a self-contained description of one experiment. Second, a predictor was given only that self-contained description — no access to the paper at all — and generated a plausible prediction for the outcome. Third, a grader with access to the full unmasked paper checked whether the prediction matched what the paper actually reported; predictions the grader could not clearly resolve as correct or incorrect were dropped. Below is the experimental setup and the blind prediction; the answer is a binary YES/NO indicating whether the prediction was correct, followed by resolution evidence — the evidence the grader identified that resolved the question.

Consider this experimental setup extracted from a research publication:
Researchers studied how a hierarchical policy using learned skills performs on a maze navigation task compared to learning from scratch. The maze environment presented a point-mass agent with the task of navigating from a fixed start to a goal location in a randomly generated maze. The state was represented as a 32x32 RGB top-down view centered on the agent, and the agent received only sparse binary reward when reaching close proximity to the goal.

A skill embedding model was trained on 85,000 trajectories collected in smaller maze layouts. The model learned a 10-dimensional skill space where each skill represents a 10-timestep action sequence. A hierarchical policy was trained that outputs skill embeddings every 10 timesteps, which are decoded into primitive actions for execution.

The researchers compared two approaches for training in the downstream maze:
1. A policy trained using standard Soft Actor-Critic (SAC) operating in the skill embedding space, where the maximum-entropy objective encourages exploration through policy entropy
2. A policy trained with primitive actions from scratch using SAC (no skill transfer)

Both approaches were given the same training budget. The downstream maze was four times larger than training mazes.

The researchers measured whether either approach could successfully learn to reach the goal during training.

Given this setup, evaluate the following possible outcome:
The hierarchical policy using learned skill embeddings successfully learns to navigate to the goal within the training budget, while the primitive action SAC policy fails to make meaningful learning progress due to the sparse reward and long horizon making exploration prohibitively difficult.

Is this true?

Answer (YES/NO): NO